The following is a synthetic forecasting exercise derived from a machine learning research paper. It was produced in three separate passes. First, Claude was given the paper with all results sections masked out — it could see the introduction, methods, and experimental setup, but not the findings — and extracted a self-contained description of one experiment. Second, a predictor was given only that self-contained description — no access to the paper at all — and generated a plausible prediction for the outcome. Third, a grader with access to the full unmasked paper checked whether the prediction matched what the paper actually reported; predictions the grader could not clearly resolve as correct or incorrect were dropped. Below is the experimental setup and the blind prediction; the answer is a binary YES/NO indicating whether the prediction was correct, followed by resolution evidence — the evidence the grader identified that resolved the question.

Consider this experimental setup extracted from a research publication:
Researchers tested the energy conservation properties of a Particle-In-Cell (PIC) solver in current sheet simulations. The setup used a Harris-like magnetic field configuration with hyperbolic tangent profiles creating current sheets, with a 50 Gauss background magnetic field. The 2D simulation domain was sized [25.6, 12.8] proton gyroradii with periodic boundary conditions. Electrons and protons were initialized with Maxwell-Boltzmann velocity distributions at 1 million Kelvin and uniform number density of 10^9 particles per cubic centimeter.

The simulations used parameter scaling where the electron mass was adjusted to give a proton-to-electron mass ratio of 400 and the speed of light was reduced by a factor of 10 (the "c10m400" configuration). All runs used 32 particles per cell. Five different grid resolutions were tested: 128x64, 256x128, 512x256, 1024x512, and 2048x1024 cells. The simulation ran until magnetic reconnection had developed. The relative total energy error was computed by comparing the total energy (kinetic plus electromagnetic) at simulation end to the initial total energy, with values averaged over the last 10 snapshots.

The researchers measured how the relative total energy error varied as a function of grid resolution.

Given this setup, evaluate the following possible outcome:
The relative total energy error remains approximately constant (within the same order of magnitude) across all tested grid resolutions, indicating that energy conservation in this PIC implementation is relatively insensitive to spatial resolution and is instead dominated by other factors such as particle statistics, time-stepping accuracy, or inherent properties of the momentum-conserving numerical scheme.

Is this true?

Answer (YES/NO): NO